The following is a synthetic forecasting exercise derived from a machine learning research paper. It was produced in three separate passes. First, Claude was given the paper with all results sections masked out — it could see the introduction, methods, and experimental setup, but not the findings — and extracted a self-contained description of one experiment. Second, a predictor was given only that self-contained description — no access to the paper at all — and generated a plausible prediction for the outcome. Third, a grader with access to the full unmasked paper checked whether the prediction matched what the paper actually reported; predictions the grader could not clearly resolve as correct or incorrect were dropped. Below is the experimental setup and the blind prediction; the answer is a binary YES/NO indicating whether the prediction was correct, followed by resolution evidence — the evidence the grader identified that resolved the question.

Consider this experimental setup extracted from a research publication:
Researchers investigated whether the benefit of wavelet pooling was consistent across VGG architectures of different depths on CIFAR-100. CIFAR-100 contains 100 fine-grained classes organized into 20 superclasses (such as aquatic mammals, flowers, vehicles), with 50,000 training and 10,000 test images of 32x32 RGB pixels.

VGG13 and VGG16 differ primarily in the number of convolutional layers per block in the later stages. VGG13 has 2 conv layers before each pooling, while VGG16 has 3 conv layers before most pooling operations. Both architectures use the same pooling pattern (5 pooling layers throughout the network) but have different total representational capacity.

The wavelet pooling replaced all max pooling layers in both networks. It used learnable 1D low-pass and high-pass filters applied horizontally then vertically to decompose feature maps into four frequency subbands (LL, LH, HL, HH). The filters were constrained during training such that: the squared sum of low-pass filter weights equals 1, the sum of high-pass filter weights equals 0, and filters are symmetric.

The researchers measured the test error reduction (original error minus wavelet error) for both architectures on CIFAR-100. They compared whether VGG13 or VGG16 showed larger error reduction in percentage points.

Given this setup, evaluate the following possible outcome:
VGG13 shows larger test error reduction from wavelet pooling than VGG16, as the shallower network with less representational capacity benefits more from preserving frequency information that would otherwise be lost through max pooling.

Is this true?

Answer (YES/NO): YES